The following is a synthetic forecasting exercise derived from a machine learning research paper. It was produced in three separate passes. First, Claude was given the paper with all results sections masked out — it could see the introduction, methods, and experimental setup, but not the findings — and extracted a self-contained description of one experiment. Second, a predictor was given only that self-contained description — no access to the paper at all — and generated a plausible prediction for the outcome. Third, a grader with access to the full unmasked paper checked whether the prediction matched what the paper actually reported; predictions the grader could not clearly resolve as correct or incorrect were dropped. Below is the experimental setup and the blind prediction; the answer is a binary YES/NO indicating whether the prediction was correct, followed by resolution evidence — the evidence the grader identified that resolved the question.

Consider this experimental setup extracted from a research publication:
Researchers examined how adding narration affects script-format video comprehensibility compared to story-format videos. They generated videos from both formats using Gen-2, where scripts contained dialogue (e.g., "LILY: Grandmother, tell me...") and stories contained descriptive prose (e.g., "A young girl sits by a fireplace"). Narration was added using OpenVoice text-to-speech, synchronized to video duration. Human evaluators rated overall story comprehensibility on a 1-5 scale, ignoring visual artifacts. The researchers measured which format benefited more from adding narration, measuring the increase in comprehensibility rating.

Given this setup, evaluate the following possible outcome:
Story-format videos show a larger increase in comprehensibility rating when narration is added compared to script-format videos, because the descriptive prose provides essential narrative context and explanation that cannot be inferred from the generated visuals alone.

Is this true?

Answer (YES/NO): YES